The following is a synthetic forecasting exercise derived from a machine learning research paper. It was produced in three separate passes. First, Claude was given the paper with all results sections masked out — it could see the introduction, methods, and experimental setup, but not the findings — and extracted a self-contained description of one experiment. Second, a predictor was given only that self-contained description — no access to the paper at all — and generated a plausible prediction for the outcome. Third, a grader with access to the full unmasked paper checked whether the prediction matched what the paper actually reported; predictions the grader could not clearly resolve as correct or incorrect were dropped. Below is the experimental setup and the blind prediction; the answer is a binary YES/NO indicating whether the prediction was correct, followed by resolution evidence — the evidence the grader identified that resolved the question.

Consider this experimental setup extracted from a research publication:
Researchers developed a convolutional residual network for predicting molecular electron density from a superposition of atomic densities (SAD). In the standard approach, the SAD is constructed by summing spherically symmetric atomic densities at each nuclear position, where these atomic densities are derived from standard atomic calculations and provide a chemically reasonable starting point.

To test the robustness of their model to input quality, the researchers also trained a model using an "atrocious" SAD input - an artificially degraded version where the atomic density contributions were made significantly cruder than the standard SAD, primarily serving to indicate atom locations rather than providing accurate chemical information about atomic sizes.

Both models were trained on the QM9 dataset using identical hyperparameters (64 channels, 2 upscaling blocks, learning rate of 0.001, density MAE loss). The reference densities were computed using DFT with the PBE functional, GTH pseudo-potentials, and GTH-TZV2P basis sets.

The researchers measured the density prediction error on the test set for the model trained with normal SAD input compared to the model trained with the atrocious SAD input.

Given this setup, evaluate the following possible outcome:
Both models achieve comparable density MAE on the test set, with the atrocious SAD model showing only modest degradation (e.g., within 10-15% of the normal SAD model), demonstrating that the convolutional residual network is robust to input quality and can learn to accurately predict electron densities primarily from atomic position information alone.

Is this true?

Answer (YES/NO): YES